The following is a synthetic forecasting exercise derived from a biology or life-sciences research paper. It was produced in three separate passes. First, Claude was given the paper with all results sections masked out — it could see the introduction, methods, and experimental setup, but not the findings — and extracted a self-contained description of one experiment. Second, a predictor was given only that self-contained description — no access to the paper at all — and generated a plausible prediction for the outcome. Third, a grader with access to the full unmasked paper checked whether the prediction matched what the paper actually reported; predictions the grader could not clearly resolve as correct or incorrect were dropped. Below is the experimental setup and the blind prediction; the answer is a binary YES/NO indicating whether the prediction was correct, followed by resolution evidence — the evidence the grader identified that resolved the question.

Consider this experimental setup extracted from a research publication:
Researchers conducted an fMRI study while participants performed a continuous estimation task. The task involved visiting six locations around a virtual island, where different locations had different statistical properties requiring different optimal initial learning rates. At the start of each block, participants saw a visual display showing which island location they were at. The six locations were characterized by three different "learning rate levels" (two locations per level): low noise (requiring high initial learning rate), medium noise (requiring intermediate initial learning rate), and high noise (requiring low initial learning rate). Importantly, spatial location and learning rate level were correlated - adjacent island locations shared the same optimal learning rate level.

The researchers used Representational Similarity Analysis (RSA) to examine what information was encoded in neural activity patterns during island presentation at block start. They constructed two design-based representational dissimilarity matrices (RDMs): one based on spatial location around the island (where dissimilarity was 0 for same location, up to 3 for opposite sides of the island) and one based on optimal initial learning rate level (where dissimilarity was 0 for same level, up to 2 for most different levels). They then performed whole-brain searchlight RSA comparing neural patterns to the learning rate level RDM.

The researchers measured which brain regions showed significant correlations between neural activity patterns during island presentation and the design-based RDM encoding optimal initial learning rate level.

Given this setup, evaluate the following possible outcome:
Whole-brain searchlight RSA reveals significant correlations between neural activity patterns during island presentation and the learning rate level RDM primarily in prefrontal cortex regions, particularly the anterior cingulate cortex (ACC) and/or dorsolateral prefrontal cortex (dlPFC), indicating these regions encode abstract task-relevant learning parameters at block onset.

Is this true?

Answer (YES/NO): NO